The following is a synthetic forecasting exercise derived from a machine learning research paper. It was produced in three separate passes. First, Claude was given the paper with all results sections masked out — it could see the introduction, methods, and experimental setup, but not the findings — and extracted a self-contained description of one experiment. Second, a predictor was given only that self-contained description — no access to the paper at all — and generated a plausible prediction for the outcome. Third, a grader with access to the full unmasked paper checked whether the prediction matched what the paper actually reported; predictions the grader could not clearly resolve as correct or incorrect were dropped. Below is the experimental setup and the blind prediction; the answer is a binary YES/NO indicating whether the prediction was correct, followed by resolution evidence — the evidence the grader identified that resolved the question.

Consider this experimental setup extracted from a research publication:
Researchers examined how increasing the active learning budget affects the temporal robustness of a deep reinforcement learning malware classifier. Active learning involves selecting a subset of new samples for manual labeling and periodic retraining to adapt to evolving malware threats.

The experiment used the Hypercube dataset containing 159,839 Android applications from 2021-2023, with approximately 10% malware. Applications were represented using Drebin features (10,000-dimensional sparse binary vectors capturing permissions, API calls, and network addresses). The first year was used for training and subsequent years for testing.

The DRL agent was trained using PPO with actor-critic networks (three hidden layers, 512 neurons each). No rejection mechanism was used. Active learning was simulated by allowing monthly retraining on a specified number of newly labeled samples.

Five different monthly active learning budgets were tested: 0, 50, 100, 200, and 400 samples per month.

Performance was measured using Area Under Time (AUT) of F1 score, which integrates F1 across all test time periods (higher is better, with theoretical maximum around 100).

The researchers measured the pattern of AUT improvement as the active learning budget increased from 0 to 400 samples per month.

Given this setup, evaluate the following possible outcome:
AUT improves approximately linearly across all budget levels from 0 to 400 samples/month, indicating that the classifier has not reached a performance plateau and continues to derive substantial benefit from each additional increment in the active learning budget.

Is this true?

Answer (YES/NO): NO